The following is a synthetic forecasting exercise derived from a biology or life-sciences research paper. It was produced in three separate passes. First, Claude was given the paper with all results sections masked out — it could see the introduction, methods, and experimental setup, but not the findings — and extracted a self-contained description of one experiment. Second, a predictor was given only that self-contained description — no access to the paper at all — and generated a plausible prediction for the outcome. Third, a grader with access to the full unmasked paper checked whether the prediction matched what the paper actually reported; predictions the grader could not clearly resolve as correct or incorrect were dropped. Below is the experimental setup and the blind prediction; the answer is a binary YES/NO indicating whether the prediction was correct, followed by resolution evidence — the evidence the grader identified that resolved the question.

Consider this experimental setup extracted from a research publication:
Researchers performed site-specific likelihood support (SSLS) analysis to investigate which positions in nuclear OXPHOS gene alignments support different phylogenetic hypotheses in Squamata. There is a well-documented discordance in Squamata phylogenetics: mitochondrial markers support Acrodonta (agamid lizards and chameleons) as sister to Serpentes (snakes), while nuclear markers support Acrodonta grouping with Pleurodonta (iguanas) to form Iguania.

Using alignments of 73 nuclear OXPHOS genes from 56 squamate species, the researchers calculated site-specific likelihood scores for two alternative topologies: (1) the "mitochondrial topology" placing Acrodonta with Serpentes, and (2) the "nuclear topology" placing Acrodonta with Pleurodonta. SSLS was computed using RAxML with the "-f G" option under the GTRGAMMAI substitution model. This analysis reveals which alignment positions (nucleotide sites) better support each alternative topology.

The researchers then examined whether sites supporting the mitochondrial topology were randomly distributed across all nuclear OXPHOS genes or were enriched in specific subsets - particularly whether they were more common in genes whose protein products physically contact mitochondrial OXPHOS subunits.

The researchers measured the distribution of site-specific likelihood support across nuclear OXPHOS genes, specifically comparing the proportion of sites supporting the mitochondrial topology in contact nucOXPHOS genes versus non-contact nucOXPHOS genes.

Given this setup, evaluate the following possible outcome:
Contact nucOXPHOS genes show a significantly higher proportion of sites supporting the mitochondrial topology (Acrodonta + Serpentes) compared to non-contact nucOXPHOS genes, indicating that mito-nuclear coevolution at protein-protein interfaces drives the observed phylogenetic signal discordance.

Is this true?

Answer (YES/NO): YES